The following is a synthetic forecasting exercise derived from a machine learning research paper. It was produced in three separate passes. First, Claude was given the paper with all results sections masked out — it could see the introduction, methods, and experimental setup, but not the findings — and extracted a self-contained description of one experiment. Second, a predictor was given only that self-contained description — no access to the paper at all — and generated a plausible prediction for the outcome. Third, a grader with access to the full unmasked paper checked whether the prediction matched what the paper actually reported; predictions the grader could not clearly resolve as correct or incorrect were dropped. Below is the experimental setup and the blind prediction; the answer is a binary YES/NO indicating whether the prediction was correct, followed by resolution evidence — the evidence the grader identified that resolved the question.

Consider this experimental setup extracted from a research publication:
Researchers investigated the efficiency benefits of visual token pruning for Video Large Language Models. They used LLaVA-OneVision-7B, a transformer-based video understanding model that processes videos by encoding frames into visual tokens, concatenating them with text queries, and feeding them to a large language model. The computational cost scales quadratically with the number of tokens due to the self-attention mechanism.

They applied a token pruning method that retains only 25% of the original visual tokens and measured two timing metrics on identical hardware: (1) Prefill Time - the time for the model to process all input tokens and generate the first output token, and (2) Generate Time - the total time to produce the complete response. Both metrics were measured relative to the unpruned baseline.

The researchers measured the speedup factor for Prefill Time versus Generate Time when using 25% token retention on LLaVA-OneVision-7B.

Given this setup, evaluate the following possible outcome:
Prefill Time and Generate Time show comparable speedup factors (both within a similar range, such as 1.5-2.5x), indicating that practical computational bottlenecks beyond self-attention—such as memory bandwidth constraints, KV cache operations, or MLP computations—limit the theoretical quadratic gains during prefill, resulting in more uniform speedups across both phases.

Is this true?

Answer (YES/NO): NO